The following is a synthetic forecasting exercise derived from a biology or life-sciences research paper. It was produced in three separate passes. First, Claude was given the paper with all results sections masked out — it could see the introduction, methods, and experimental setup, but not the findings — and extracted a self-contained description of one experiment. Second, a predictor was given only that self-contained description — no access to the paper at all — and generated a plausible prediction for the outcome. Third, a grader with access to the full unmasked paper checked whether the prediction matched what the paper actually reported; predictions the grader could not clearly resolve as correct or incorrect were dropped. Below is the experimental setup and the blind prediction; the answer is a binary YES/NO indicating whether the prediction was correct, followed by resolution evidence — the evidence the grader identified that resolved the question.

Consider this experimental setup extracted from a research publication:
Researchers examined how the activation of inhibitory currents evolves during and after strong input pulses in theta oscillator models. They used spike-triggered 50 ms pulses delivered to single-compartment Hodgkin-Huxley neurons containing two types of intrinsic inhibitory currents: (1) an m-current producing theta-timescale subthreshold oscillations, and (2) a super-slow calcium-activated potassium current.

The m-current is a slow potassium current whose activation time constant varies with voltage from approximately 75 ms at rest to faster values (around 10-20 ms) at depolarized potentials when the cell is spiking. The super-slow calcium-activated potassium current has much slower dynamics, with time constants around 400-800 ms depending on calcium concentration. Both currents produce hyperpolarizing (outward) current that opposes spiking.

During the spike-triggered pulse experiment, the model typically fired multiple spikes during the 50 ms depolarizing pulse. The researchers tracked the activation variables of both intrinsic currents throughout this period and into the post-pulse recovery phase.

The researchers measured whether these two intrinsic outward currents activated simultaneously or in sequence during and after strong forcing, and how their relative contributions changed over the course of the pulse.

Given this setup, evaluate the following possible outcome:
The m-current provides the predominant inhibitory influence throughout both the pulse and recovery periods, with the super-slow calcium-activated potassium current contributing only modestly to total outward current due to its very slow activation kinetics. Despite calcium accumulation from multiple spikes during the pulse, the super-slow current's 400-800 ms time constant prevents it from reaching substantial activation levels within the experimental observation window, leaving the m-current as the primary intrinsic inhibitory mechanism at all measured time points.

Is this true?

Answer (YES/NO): NO